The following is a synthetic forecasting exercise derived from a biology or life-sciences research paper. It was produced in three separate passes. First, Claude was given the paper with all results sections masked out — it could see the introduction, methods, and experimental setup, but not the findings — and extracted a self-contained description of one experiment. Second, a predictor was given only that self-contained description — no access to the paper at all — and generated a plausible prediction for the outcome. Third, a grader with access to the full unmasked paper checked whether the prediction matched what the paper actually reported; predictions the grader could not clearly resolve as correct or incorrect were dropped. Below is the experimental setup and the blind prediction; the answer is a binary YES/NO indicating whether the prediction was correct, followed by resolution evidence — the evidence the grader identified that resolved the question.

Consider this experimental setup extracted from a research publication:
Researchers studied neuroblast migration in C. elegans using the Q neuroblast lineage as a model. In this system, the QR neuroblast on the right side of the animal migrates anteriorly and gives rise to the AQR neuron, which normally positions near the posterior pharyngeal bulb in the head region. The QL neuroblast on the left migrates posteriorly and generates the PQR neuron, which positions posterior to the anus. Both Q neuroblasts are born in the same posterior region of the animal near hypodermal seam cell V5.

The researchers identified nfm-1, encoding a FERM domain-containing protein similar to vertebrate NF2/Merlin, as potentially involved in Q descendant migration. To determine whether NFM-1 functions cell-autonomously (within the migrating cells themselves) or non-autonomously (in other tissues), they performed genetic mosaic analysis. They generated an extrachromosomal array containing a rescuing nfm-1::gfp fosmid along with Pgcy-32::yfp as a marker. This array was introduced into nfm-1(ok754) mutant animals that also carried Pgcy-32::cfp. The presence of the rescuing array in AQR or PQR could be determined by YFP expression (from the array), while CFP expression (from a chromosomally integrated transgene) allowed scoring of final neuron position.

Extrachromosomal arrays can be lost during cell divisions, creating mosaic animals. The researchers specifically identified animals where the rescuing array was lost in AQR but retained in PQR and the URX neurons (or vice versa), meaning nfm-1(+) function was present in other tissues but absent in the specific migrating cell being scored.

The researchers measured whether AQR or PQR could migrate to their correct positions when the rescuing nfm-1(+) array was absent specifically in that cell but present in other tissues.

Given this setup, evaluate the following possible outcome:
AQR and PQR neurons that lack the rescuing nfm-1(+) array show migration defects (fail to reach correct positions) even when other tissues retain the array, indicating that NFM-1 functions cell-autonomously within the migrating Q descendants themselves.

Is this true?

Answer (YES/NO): NO